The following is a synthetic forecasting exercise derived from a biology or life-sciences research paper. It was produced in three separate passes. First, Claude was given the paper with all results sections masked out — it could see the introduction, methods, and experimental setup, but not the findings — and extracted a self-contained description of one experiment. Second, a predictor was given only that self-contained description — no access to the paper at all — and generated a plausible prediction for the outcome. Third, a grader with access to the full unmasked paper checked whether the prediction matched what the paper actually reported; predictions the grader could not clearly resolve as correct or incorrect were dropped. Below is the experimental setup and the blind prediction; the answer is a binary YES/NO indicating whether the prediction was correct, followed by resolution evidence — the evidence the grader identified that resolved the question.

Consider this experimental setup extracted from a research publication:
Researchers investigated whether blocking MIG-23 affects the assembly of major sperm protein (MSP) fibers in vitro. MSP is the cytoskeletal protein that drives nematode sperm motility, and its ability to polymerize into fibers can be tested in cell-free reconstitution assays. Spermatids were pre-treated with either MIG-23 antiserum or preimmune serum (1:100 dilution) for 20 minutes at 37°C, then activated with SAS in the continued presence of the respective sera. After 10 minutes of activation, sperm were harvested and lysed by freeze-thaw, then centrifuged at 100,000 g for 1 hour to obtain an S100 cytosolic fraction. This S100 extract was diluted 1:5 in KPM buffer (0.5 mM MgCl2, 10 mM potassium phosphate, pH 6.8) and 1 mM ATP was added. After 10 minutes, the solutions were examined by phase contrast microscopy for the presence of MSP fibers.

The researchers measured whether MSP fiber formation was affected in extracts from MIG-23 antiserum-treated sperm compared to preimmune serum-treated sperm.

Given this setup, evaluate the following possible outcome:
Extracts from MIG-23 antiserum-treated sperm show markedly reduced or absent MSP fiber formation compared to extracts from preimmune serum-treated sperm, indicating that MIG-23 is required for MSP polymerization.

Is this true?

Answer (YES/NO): NO